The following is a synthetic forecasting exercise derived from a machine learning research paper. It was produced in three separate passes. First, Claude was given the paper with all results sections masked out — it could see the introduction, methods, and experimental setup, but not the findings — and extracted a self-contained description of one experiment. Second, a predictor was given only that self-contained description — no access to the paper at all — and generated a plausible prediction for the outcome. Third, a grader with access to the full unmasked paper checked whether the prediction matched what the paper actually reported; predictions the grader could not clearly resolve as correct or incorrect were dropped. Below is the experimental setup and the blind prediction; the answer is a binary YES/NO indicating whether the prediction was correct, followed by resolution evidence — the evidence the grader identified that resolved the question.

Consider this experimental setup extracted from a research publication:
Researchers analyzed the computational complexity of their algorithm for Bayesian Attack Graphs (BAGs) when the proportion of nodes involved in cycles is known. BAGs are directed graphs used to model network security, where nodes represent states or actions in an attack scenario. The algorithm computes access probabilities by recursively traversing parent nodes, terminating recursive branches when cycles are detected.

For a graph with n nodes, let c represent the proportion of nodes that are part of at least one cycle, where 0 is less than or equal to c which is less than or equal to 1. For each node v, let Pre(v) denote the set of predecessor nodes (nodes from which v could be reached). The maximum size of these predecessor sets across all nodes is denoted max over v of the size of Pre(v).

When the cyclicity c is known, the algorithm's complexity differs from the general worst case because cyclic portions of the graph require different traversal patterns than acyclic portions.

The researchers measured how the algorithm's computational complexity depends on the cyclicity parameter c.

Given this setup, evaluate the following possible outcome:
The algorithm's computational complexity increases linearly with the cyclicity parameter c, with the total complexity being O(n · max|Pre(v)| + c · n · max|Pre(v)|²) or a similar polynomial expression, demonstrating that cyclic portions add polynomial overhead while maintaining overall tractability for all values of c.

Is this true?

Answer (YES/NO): NO